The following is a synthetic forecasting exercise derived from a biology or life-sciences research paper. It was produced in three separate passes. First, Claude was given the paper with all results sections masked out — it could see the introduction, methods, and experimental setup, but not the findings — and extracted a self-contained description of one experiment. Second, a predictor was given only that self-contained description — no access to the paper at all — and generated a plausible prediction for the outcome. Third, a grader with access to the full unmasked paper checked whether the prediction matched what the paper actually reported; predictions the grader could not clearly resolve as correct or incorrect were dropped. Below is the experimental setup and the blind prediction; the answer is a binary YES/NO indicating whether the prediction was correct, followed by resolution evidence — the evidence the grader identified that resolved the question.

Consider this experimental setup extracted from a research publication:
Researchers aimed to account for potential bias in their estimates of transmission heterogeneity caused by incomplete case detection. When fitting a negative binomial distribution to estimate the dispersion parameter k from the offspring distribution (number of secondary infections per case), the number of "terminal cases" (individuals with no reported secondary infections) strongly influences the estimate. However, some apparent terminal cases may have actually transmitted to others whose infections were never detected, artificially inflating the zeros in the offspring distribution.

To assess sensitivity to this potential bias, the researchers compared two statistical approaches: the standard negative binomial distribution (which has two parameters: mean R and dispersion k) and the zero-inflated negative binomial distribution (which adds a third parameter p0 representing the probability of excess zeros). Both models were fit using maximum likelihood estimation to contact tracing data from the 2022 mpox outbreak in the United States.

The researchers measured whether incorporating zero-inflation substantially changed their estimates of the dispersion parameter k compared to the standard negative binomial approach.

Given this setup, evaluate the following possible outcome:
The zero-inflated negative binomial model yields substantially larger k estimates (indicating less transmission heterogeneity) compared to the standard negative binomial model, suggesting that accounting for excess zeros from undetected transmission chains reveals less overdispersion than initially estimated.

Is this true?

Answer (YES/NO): NO